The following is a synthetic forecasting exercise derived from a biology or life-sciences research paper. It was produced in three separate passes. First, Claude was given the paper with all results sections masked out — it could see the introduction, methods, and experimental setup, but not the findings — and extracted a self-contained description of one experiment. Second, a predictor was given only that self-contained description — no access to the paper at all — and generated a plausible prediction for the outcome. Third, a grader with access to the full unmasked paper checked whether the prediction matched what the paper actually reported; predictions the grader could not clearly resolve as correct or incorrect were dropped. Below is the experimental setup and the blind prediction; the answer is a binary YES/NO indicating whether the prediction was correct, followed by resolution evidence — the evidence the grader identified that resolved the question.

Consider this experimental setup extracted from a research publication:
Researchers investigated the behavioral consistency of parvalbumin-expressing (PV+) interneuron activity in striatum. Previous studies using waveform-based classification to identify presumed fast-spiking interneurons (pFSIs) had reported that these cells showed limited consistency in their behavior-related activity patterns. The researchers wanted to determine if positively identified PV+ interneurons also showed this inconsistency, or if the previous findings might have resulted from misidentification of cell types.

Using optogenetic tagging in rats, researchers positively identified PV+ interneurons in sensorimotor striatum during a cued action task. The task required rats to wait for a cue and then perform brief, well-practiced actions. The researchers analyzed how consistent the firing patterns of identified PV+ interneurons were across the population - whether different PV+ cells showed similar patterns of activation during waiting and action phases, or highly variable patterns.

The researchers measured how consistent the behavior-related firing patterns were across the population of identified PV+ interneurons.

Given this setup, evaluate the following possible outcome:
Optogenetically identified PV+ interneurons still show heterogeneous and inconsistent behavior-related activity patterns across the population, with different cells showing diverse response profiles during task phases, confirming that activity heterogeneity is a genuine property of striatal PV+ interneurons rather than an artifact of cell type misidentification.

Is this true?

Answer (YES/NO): NO